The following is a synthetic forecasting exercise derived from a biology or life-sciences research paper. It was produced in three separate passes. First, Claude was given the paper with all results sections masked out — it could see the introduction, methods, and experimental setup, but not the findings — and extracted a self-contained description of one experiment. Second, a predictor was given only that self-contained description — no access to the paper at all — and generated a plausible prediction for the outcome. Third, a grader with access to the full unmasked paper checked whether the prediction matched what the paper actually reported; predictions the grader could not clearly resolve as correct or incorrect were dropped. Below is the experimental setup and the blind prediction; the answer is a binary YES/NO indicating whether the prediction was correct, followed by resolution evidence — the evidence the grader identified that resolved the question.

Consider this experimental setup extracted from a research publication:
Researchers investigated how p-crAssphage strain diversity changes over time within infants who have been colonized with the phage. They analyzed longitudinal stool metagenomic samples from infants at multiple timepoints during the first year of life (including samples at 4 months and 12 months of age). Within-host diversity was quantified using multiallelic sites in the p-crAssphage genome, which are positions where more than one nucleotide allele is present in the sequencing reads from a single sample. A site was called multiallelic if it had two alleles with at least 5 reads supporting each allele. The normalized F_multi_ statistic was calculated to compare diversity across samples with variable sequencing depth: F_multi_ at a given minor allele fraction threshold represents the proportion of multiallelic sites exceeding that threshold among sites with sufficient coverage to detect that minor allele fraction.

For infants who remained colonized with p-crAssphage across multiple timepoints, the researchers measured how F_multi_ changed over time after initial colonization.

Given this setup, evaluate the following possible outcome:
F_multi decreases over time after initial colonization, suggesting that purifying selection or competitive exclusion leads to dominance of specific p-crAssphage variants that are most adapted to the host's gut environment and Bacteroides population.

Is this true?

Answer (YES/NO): NO